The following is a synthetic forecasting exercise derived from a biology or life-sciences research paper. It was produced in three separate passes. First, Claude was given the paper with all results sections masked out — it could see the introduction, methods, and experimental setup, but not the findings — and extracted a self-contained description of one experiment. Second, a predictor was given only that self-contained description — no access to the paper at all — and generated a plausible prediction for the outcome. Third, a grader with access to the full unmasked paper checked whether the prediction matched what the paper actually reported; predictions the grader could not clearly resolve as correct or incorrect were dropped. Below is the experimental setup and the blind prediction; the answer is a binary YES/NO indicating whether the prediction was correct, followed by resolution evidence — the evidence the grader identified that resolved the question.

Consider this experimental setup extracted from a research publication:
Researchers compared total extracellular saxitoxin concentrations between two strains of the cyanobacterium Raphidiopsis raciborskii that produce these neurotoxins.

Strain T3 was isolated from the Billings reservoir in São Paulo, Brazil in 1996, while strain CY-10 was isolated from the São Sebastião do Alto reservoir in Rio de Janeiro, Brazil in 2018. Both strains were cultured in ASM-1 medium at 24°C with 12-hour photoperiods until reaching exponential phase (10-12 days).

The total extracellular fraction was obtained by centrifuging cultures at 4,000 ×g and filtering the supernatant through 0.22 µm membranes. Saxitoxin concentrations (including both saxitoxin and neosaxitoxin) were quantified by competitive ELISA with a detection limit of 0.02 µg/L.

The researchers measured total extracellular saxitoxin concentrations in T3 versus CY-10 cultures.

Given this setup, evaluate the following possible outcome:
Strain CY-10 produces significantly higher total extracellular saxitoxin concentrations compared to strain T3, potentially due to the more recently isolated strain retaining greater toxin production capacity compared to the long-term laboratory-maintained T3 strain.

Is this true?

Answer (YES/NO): YES